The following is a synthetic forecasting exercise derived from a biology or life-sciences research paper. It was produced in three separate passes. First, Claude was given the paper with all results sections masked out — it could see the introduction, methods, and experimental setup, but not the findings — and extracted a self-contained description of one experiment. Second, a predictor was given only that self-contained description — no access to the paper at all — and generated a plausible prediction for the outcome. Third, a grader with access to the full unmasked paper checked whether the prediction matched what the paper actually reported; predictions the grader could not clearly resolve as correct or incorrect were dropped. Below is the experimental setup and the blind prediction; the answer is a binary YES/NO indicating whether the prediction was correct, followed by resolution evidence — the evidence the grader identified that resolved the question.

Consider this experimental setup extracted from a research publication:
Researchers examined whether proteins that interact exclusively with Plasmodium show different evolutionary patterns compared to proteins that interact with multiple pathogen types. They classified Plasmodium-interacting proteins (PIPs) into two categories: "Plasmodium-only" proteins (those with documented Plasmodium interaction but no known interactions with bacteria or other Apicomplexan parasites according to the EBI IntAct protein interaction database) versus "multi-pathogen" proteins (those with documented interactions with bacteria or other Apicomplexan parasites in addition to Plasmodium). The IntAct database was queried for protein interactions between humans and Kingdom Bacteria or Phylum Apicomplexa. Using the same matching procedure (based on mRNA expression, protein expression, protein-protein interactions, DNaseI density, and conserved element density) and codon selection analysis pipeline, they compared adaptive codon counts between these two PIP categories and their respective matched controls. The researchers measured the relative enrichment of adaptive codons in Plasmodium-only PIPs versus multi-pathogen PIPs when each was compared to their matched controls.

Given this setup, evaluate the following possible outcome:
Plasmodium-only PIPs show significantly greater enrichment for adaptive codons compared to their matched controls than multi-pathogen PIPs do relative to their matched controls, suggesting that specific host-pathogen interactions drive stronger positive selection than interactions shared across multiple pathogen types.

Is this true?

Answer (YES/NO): NO